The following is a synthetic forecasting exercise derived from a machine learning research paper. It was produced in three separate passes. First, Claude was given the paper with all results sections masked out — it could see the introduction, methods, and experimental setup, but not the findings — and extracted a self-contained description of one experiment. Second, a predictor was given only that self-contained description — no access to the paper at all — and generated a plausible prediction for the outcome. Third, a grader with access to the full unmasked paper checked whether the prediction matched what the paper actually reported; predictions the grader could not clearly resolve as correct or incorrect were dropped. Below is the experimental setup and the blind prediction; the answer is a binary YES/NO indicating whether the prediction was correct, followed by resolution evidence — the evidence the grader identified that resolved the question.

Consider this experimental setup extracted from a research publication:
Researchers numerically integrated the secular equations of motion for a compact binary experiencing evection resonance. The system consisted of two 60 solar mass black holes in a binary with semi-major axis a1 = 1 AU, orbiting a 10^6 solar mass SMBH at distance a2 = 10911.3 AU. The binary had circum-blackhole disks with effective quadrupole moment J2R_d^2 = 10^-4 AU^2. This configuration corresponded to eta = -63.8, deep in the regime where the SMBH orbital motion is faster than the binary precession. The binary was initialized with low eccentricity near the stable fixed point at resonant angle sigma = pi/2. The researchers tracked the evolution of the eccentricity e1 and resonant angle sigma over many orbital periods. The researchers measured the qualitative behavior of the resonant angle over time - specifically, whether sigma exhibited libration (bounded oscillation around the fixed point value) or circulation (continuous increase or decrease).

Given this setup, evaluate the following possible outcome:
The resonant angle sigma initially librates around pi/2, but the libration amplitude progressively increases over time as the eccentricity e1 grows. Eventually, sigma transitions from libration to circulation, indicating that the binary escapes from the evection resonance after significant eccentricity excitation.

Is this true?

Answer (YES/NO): NO